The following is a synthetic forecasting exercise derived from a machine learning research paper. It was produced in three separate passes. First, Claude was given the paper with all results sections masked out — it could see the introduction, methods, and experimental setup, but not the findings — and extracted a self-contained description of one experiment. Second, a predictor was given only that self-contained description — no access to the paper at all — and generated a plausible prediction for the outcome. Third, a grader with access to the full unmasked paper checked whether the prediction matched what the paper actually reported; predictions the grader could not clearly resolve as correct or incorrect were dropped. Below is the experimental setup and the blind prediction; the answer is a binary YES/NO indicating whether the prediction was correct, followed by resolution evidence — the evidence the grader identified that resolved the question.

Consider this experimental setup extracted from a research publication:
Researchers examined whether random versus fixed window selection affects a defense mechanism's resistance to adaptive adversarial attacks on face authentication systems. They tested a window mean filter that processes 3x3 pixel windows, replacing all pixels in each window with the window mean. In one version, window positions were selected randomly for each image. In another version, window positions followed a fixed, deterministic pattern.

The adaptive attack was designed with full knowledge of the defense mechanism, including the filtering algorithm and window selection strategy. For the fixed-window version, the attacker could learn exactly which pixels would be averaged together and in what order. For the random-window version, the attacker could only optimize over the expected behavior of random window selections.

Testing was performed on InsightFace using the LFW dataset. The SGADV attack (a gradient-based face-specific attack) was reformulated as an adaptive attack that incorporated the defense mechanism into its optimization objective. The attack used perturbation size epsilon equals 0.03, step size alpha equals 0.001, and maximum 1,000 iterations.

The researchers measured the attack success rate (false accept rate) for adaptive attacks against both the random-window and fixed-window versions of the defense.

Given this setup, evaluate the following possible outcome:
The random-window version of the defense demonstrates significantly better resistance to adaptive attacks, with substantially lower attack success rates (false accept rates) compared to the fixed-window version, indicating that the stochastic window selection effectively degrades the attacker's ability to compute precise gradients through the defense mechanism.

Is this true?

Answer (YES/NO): YES